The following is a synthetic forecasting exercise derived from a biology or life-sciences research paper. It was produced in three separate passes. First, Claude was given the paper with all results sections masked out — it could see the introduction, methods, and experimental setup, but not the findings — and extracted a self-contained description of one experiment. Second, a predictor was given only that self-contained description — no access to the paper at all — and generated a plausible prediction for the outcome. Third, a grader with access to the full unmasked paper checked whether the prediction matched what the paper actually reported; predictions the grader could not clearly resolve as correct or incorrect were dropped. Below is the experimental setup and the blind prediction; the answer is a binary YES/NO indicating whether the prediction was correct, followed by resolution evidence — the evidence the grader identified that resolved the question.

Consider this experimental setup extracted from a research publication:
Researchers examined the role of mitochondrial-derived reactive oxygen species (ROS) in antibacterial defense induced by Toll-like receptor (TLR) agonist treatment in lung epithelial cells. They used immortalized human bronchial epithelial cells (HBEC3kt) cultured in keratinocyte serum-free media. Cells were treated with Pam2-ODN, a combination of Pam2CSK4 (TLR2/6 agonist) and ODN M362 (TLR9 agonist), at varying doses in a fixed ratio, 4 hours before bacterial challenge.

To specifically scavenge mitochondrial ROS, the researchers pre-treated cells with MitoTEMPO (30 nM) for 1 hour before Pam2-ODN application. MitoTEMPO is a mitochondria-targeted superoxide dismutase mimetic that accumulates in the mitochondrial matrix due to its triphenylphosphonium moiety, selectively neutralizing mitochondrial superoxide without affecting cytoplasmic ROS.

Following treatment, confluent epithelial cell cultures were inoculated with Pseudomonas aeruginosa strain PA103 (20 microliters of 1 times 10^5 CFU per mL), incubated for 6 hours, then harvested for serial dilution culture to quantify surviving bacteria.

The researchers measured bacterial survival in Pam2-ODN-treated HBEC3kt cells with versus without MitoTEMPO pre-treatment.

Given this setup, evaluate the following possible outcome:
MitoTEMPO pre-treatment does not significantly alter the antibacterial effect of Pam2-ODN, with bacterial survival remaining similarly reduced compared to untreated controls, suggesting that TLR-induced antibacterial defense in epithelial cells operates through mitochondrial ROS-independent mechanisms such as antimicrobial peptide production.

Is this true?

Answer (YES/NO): NO